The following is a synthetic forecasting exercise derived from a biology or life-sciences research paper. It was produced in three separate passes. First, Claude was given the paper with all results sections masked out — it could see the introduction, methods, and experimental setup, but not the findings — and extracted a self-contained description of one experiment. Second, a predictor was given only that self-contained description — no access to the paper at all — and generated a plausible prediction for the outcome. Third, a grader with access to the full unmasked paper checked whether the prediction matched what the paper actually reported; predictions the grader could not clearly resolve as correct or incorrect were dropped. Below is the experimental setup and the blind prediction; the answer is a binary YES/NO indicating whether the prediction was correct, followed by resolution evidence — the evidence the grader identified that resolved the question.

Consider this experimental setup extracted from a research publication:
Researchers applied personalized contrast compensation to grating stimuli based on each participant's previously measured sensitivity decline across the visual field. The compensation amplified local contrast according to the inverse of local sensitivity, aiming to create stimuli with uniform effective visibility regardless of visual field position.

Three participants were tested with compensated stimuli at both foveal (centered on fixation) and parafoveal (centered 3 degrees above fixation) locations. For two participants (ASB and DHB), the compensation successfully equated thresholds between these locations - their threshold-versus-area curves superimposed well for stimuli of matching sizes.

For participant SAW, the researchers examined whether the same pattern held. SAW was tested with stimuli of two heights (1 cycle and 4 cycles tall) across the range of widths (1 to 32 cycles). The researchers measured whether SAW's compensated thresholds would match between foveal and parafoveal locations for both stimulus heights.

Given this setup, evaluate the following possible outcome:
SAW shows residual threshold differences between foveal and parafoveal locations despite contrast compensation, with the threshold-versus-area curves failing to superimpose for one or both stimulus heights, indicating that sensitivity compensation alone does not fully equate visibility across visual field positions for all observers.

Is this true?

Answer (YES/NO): YES